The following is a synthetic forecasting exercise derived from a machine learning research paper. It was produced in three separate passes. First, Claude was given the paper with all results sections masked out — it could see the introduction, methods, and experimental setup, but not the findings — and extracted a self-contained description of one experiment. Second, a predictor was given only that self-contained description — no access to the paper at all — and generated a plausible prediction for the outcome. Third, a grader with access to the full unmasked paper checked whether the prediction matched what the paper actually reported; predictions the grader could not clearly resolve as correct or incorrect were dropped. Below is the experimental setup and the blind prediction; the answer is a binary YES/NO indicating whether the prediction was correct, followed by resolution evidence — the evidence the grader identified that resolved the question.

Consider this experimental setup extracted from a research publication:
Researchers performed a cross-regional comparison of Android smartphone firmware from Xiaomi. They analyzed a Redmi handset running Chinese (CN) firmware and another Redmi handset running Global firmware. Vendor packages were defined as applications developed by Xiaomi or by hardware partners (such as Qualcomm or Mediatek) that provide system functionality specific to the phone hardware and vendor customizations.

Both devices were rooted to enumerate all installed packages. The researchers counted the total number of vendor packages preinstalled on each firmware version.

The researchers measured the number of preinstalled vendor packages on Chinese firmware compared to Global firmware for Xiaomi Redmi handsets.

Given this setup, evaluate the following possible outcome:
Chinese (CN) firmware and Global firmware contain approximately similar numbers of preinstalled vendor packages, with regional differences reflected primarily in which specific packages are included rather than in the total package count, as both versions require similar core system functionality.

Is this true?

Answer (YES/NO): NO